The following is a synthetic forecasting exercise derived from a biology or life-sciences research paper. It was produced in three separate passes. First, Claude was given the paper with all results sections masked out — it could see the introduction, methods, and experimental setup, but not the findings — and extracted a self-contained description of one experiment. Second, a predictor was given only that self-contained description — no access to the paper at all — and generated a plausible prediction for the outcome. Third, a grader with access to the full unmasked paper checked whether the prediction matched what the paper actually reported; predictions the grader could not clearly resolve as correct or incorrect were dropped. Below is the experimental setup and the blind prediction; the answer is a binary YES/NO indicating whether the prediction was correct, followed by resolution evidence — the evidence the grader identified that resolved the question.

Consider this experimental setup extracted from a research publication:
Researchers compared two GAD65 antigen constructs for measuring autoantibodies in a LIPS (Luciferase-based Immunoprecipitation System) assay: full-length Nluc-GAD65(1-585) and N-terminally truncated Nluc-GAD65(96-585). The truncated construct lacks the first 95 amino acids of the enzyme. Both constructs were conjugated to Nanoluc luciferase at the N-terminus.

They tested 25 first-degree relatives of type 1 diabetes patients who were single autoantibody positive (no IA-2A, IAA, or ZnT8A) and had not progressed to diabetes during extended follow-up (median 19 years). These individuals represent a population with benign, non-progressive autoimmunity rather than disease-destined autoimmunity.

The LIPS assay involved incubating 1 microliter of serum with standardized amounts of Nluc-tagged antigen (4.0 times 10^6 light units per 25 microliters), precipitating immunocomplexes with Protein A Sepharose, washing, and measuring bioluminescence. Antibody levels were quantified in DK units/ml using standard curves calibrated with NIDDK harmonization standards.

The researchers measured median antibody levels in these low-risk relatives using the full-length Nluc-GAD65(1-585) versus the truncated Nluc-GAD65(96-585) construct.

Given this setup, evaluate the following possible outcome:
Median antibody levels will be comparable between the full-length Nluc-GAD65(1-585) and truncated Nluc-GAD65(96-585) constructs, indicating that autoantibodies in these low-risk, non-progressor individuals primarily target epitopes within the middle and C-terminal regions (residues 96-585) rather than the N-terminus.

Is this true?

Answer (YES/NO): NO